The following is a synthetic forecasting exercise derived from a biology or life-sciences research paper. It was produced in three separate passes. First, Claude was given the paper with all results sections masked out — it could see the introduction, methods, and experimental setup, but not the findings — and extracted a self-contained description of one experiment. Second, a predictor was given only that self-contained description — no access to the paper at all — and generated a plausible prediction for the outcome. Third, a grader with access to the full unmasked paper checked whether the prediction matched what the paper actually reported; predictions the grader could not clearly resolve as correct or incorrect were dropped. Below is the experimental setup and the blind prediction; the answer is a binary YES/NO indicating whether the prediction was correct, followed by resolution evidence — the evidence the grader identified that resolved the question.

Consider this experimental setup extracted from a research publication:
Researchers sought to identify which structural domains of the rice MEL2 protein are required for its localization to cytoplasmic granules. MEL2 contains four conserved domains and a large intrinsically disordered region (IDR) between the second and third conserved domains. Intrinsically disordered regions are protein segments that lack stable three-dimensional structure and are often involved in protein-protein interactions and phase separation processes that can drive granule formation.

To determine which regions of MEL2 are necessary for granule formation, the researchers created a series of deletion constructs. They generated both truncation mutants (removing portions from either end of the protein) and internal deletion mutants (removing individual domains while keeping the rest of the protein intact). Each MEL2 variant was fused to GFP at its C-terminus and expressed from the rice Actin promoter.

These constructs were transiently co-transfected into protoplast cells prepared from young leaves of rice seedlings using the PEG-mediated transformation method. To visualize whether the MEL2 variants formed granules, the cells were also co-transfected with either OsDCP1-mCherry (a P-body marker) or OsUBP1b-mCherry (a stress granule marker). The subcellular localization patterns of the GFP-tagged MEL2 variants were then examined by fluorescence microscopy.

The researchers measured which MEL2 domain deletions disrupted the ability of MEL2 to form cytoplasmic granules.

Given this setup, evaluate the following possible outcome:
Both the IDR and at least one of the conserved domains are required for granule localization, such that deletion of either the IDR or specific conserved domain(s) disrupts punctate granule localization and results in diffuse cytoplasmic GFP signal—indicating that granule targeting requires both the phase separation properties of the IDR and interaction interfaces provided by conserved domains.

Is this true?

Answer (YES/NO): NO